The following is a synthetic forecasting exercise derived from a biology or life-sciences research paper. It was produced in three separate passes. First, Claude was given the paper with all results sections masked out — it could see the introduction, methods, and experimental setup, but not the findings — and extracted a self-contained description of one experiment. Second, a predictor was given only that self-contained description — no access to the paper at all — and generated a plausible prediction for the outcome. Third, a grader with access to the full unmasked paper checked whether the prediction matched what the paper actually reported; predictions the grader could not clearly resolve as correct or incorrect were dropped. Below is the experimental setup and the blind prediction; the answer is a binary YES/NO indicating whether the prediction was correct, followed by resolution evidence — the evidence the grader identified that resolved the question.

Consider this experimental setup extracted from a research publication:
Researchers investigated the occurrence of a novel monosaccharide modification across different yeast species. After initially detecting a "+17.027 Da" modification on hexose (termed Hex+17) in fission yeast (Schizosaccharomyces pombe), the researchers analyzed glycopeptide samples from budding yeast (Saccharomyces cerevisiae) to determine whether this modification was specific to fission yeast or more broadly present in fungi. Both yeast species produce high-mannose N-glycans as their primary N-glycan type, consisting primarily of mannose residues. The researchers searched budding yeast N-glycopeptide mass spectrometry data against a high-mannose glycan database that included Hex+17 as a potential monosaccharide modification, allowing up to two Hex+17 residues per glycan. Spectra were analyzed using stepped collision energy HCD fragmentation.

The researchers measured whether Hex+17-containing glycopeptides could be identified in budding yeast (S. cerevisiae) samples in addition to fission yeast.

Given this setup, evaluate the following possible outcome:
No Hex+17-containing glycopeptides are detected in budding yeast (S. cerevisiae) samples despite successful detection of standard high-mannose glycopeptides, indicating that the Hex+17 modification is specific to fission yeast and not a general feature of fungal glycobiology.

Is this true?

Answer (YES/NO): NO